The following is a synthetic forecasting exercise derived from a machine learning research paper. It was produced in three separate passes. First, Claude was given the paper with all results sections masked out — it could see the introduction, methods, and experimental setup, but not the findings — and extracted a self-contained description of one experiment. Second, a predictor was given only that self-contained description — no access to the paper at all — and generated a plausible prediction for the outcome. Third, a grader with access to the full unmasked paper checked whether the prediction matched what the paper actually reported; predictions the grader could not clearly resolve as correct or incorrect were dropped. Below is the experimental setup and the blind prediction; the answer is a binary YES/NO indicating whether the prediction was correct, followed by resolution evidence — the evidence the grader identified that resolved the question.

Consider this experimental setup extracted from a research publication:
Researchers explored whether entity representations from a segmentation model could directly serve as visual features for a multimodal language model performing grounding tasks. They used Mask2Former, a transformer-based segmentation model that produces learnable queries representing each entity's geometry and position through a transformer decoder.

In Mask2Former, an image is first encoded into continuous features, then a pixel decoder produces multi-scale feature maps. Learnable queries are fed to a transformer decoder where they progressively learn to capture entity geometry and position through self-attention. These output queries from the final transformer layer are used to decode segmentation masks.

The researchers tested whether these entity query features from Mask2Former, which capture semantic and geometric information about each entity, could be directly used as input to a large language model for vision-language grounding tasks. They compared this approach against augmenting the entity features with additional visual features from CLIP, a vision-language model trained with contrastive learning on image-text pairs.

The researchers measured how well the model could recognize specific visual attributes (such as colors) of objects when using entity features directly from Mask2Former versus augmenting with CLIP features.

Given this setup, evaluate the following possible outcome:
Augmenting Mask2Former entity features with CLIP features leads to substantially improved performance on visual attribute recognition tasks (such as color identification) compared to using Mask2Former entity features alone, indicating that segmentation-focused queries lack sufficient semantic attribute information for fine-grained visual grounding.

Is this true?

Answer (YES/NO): YES